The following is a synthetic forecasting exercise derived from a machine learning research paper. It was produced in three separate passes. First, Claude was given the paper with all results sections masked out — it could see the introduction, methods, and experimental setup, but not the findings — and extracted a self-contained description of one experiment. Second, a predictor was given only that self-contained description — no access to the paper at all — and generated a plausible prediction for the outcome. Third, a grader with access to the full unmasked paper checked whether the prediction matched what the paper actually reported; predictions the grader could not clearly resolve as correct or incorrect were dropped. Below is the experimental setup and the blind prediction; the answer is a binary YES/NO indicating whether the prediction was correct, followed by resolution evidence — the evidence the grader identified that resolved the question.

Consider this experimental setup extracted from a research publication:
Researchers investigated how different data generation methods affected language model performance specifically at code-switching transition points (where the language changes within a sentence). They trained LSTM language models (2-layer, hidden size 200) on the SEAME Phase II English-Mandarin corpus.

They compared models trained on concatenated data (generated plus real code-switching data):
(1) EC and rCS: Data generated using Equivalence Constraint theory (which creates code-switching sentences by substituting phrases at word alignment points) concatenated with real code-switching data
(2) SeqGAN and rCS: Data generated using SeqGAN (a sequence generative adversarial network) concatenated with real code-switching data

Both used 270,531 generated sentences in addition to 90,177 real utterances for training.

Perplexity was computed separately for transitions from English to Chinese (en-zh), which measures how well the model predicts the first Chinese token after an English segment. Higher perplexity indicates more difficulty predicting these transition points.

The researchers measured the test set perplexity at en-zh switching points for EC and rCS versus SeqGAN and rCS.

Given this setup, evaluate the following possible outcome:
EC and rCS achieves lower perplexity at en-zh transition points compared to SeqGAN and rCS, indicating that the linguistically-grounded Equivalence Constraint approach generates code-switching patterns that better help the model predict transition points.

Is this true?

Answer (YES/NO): YES